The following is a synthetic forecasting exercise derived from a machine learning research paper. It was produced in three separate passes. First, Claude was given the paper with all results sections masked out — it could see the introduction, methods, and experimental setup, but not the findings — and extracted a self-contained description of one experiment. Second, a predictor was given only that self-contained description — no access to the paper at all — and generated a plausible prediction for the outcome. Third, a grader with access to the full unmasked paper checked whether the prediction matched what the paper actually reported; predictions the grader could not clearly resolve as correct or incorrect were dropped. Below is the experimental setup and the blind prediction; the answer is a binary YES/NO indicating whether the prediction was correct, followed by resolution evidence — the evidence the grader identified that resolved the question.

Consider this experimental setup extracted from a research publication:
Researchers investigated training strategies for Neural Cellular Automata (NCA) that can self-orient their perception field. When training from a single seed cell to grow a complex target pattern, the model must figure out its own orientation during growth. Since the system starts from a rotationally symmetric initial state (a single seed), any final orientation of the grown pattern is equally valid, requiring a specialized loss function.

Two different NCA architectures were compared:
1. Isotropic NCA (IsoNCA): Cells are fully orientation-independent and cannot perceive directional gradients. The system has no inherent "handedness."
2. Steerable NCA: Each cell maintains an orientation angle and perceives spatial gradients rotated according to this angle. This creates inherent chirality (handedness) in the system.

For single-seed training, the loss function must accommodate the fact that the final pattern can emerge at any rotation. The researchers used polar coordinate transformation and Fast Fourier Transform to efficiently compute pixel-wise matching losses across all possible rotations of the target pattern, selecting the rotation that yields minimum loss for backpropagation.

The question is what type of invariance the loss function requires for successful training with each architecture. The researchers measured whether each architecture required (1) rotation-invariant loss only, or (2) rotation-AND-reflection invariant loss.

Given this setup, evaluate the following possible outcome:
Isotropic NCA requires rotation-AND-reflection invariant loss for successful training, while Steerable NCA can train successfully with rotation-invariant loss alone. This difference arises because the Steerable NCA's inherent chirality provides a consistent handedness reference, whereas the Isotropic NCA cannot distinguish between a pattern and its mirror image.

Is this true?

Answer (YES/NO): YES